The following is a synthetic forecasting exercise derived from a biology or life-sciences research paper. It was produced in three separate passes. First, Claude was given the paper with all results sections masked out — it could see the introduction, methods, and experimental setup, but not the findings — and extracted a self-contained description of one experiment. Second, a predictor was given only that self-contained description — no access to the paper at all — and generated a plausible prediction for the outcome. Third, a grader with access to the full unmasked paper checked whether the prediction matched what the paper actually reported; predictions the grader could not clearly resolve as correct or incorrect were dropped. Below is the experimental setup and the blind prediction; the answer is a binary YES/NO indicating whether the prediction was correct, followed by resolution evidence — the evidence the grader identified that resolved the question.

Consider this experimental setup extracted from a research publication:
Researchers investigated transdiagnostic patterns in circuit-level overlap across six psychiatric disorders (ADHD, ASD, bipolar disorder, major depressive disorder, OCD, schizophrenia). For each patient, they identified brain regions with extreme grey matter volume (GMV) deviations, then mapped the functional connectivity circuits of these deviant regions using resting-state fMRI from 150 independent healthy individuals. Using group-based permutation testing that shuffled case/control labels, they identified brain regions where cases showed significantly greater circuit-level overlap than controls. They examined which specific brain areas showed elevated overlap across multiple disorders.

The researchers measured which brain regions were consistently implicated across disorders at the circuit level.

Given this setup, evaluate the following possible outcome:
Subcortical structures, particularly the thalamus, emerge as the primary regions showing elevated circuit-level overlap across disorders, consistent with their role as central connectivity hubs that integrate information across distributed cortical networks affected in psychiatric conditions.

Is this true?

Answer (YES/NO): NO